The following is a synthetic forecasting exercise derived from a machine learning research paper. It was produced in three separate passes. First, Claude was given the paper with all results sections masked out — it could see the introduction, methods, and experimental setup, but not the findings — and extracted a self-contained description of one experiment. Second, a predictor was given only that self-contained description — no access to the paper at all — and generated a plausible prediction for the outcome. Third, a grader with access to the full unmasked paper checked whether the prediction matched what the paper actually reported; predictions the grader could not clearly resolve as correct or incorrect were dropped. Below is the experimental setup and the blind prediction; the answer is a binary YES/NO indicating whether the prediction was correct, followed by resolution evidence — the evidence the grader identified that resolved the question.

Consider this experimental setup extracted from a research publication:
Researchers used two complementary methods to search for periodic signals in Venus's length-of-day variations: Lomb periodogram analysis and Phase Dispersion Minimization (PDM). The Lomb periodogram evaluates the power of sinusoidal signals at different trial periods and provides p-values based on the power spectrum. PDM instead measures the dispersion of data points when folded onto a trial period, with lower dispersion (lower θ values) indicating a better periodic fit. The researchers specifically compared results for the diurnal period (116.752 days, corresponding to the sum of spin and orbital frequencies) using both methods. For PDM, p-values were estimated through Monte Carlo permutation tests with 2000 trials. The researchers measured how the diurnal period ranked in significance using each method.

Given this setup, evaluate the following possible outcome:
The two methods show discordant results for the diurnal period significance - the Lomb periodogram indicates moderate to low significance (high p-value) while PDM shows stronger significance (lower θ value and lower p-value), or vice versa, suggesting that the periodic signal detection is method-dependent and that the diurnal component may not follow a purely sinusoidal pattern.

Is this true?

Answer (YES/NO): YES